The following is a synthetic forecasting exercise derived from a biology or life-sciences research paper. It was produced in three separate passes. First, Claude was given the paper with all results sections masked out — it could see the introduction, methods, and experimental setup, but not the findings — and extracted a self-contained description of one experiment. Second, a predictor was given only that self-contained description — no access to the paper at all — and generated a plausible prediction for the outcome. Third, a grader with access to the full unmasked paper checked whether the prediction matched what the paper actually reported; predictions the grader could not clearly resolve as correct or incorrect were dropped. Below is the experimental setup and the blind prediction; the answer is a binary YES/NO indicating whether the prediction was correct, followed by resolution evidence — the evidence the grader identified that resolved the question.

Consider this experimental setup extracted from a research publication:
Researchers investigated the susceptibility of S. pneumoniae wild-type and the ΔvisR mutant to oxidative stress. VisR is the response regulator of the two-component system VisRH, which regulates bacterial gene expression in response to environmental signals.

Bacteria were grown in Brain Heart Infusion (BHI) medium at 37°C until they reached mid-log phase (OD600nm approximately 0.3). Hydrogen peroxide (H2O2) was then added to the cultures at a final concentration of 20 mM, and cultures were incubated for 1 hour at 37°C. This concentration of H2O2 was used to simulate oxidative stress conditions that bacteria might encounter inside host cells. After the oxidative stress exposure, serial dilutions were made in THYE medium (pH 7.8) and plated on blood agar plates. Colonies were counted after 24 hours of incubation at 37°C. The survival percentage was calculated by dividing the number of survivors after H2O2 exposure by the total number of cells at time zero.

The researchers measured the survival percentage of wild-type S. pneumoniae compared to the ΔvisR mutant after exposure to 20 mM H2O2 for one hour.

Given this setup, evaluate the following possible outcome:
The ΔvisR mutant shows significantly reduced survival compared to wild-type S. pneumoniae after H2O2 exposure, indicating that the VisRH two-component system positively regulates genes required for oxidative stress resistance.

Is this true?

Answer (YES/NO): YES